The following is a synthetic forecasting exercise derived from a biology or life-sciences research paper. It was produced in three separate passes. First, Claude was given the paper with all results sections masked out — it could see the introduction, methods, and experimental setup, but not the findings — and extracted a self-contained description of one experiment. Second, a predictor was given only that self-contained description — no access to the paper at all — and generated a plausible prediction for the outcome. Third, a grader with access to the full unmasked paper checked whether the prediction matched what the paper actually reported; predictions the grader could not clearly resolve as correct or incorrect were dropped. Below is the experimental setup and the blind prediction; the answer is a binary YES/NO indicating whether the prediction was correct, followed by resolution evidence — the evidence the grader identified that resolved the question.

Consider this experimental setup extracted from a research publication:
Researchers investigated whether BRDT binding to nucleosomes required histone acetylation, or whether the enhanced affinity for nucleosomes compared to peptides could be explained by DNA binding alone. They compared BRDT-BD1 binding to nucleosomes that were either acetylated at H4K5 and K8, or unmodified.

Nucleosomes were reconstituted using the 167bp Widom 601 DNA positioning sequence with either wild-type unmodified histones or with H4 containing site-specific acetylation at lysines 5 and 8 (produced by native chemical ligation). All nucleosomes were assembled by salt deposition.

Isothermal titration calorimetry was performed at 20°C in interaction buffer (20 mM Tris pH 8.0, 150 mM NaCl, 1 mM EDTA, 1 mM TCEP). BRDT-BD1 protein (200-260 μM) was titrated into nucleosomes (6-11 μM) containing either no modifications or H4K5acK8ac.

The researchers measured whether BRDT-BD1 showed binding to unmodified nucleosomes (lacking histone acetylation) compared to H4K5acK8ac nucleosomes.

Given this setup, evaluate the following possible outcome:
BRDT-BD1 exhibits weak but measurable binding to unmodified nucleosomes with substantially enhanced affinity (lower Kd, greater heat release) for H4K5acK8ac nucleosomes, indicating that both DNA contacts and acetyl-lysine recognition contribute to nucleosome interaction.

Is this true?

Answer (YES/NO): NO